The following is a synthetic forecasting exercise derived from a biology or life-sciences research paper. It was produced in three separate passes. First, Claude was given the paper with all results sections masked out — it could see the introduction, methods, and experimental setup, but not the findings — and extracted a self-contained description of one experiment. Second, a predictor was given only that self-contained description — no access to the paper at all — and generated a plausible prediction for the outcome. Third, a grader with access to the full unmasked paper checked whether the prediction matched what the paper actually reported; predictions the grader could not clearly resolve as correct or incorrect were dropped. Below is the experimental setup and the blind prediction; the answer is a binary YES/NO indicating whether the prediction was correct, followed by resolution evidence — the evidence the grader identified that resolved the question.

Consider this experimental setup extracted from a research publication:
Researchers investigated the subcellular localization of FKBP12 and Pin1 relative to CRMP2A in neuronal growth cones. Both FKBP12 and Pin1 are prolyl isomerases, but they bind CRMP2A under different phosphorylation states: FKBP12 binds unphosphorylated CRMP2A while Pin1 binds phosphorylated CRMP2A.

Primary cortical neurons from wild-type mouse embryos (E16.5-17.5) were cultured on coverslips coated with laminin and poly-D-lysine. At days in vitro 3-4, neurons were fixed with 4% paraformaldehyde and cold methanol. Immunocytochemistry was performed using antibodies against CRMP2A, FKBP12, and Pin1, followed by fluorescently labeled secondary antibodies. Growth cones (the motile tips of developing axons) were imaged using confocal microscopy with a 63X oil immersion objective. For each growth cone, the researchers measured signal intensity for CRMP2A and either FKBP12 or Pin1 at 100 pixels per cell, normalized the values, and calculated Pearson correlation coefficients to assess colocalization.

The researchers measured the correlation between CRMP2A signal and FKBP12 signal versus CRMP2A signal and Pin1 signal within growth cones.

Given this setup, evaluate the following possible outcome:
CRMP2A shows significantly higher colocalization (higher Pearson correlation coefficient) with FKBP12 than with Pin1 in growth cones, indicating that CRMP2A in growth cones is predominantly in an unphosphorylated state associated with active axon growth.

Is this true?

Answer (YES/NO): NO